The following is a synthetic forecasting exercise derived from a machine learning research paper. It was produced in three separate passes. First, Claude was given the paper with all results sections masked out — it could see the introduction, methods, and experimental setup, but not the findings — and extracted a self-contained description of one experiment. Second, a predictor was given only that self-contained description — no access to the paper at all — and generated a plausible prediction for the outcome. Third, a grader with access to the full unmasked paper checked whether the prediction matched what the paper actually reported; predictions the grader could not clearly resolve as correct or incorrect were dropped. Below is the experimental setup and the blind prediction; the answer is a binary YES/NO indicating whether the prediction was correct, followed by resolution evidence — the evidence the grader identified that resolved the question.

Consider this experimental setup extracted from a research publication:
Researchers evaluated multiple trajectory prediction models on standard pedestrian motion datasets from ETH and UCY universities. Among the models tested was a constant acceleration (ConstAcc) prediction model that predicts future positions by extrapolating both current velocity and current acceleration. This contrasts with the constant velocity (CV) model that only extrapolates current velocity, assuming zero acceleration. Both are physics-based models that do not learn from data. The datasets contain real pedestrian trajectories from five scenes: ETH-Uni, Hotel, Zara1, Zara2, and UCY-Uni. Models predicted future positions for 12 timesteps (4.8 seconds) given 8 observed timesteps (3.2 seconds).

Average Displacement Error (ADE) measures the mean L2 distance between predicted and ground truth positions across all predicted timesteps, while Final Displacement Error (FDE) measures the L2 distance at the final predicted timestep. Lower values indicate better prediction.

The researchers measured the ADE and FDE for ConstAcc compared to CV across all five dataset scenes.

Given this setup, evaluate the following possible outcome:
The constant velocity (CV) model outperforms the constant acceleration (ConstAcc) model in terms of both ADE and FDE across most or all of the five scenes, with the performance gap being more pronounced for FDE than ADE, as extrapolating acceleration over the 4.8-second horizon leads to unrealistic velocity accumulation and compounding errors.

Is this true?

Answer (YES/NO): YES